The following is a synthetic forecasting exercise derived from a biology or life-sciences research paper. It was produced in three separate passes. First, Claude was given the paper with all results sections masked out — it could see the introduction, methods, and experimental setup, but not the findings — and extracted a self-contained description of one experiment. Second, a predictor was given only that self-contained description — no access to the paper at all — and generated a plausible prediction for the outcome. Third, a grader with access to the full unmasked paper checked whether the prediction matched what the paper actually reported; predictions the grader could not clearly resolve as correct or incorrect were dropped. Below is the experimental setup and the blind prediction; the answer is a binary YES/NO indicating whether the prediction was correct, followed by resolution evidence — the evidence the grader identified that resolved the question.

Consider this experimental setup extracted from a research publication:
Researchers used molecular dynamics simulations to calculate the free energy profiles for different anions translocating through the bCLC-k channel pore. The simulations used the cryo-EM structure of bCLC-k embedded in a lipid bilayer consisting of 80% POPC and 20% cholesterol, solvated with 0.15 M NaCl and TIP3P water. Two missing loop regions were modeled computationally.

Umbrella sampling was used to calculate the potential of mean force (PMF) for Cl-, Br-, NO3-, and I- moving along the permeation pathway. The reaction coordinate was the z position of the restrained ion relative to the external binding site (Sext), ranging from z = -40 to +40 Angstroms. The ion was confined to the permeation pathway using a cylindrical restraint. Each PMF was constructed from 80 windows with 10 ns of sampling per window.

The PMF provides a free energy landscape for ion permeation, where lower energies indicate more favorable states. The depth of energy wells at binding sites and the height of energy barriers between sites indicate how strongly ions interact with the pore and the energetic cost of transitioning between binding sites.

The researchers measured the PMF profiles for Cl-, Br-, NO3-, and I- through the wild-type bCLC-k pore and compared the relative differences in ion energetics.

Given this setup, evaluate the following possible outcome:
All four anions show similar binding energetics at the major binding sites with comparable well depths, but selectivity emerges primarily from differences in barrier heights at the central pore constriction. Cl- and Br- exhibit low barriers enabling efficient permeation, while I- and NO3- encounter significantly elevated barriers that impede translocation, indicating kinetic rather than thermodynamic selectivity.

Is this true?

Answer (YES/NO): NO